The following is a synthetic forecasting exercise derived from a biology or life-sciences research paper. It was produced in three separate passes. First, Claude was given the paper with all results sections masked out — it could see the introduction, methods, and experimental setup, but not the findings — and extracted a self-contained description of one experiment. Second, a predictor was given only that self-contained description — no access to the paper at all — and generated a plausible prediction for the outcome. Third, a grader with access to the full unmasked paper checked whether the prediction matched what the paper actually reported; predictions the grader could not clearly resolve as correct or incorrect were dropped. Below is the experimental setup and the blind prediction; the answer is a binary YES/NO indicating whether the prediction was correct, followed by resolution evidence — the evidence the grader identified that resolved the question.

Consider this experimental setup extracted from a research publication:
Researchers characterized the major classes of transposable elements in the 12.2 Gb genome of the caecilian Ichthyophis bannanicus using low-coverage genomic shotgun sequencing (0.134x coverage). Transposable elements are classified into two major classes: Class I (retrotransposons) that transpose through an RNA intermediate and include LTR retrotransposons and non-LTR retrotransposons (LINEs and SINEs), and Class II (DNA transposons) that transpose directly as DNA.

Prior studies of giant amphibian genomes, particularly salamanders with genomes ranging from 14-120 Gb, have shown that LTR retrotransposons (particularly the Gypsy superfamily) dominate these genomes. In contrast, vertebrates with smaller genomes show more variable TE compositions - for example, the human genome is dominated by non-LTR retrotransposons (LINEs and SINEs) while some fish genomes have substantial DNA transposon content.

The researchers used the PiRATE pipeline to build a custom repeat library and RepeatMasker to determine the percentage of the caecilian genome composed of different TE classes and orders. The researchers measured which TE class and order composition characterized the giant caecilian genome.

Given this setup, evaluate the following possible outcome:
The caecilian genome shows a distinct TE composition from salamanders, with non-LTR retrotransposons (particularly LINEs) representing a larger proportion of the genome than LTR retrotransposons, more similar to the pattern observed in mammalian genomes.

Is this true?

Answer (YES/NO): NO